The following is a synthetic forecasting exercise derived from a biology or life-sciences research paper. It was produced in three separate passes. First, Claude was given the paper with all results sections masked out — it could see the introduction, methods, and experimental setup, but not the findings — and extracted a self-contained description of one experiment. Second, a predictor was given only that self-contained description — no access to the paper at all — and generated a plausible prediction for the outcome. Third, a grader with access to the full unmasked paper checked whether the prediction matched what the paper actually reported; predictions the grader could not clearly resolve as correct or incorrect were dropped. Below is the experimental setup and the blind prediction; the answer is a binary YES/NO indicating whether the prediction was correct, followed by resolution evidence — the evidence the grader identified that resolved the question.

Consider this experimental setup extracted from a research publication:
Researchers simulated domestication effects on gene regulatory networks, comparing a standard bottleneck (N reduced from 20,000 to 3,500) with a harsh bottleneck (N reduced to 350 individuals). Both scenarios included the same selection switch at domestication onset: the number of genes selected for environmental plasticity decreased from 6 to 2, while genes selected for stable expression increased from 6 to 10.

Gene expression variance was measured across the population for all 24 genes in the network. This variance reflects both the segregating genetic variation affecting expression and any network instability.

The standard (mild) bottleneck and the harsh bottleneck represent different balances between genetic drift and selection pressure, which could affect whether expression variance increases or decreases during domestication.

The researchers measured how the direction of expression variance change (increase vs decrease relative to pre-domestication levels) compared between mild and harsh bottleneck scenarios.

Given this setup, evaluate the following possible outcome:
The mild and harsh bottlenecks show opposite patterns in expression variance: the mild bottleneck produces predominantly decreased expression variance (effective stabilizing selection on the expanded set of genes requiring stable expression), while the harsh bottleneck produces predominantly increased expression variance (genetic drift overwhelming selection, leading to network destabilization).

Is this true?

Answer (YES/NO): NO